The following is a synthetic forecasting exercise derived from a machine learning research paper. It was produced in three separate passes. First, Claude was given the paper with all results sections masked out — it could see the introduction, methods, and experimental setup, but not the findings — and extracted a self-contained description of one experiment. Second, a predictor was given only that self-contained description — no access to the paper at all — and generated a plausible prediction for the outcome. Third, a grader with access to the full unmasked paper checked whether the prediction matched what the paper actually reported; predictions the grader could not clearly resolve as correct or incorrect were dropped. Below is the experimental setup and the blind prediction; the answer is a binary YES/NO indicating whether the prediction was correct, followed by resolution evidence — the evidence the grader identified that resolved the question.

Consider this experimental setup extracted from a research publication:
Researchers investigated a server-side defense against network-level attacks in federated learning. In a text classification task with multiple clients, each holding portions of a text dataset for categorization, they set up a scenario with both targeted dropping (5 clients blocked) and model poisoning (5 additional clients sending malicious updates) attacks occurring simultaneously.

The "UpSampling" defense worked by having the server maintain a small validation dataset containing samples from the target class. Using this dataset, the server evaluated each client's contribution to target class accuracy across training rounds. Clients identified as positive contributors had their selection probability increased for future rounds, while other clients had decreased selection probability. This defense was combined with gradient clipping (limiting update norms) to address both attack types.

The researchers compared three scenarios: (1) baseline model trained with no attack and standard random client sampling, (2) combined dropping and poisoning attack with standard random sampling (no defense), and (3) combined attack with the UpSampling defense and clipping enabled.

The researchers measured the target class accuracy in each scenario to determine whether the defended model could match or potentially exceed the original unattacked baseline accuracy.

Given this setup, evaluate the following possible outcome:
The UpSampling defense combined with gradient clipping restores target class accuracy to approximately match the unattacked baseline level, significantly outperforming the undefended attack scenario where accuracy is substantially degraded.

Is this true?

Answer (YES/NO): NO